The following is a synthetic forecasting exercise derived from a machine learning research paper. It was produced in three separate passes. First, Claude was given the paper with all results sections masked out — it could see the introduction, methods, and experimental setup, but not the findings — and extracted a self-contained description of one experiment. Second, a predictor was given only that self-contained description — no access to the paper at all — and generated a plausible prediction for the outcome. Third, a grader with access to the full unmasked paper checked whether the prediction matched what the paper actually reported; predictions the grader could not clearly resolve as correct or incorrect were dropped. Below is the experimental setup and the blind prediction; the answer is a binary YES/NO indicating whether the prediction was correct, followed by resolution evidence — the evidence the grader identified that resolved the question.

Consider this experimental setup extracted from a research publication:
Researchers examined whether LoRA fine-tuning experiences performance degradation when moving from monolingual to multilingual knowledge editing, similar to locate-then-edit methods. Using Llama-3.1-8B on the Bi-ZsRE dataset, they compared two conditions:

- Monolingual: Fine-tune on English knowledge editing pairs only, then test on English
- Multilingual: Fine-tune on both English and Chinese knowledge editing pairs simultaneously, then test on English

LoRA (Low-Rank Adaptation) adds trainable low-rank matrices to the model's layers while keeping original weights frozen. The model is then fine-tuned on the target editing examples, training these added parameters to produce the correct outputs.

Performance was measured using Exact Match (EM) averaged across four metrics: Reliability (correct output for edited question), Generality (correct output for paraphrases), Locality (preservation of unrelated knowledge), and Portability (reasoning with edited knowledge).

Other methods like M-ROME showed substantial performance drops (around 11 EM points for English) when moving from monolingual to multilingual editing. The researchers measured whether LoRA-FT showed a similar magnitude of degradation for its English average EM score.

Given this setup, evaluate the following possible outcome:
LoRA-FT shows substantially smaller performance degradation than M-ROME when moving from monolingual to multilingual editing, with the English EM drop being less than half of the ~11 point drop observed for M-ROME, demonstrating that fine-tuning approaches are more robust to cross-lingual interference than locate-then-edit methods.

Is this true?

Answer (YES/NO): YES